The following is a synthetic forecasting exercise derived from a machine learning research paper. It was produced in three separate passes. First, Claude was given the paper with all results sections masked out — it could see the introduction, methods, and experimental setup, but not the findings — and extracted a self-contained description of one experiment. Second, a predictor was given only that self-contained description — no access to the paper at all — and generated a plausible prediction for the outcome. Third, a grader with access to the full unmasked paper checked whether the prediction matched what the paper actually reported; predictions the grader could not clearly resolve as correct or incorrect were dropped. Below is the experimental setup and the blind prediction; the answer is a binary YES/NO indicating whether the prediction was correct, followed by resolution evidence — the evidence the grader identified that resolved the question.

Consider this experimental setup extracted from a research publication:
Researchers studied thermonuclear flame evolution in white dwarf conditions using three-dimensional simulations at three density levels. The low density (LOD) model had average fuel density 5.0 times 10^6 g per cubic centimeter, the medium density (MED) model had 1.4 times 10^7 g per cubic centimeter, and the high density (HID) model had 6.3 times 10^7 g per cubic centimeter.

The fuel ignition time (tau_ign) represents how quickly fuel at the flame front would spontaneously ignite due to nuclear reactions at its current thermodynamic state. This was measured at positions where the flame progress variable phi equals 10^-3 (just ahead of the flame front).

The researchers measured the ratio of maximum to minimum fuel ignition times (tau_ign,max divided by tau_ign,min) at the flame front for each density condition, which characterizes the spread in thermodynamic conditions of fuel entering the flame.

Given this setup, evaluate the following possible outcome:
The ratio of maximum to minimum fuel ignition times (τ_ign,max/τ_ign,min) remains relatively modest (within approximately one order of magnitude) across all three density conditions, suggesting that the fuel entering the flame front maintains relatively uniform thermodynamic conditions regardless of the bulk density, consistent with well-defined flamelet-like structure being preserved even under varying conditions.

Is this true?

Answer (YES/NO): NO